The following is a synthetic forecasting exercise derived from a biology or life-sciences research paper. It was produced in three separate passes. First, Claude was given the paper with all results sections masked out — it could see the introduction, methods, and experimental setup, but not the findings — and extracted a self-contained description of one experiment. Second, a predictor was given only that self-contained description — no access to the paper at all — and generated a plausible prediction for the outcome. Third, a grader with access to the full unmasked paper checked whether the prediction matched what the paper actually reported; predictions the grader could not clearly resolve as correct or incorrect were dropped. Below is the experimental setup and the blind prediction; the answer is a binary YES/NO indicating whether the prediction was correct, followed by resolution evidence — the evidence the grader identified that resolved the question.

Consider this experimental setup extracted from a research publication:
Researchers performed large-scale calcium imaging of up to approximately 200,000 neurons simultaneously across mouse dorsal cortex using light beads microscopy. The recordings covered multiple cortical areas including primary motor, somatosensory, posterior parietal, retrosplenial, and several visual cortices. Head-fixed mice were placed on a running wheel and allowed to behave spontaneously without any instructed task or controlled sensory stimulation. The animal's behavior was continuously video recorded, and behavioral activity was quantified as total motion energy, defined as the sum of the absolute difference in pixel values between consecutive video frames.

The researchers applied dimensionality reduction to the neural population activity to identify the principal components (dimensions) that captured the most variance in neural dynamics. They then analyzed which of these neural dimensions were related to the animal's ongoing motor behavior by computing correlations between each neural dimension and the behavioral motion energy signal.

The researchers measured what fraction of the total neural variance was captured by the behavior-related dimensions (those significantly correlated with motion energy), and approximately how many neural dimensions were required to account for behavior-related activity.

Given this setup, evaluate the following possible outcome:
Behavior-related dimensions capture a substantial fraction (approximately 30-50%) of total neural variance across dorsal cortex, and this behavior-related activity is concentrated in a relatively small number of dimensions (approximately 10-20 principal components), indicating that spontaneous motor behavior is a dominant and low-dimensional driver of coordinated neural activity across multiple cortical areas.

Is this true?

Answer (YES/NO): NO